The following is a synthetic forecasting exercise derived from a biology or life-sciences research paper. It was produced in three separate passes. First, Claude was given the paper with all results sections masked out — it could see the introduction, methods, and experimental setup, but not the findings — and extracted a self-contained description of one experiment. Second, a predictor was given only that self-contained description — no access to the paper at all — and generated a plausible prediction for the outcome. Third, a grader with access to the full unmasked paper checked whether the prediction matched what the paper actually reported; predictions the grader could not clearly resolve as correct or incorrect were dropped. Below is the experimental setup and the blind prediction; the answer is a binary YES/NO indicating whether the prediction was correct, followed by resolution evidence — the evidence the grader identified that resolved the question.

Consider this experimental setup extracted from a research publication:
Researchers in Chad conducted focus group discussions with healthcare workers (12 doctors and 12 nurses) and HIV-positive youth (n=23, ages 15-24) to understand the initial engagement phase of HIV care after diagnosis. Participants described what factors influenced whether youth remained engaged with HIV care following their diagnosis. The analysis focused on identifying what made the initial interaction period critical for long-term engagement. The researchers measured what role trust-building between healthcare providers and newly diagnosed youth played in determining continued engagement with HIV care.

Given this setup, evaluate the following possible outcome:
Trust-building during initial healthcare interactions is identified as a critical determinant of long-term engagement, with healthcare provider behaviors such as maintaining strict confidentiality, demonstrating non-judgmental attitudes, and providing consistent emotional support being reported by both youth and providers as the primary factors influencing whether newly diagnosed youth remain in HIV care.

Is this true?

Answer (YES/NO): NO